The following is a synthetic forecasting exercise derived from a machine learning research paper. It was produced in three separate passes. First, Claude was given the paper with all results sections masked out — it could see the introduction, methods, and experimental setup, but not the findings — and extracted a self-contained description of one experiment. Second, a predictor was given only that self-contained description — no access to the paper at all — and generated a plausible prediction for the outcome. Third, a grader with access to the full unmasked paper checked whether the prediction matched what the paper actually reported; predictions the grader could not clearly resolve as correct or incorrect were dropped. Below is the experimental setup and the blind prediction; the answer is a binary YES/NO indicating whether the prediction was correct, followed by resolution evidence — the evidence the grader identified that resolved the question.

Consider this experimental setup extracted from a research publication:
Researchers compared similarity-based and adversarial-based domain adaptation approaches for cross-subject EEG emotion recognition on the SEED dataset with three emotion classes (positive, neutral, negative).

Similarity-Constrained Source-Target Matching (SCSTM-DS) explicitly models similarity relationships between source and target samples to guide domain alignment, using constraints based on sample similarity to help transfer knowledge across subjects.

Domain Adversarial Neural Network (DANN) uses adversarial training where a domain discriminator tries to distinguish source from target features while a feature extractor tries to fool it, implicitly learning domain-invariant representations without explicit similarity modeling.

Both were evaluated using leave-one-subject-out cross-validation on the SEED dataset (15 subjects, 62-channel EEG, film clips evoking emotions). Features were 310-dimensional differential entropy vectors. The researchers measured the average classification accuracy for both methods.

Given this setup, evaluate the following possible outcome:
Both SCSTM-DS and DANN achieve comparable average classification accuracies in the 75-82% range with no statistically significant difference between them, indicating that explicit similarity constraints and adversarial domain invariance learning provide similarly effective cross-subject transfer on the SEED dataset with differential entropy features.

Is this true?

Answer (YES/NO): NO